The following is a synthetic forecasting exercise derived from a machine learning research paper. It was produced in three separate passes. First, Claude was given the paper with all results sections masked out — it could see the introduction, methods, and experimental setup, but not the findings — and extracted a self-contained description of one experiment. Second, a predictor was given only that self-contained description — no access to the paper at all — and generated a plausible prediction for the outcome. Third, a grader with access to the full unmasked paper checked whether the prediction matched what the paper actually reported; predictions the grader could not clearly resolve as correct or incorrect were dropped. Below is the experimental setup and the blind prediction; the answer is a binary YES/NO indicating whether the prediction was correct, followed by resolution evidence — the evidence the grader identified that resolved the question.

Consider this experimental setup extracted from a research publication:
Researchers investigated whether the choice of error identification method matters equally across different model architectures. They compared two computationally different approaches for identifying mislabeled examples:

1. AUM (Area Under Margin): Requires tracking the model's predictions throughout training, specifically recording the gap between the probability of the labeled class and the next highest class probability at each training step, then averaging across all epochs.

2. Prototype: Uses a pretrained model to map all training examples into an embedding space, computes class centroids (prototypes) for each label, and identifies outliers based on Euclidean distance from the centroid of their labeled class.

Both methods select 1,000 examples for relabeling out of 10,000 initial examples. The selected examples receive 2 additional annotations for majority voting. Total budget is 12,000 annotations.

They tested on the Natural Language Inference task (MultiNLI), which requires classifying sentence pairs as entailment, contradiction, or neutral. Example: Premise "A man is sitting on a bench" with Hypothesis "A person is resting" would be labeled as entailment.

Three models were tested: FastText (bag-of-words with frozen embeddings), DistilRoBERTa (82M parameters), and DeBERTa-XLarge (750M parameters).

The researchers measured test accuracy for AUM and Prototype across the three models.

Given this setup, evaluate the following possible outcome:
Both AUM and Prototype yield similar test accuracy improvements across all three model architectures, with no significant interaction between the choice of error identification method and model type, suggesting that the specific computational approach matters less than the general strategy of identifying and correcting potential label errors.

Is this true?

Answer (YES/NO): YES